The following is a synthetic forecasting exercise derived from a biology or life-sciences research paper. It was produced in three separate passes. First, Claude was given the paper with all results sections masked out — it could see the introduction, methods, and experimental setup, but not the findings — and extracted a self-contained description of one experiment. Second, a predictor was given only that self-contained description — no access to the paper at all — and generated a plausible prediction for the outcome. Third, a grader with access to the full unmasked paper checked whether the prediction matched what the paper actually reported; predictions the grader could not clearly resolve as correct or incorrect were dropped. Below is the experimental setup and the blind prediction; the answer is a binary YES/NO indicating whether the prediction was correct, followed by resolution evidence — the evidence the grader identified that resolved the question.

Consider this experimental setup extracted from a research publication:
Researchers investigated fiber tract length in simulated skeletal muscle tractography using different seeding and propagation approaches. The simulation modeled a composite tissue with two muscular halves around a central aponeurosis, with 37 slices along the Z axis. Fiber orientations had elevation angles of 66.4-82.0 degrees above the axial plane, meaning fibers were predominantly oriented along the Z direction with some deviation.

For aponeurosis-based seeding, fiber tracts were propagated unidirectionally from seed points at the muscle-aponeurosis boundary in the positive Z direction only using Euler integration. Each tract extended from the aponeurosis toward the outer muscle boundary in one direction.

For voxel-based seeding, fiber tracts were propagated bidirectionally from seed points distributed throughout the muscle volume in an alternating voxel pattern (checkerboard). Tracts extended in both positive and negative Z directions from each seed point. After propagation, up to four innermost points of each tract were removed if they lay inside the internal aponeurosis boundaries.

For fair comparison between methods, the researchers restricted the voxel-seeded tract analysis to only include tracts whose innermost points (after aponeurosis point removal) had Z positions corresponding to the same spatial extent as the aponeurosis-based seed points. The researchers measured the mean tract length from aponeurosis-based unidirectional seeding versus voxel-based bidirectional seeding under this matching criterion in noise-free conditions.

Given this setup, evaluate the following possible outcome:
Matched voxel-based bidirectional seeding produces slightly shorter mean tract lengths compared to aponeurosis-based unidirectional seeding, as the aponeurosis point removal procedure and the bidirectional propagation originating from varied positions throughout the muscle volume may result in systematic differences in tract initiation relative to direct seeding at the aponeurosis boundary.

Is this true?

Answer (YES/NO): NO